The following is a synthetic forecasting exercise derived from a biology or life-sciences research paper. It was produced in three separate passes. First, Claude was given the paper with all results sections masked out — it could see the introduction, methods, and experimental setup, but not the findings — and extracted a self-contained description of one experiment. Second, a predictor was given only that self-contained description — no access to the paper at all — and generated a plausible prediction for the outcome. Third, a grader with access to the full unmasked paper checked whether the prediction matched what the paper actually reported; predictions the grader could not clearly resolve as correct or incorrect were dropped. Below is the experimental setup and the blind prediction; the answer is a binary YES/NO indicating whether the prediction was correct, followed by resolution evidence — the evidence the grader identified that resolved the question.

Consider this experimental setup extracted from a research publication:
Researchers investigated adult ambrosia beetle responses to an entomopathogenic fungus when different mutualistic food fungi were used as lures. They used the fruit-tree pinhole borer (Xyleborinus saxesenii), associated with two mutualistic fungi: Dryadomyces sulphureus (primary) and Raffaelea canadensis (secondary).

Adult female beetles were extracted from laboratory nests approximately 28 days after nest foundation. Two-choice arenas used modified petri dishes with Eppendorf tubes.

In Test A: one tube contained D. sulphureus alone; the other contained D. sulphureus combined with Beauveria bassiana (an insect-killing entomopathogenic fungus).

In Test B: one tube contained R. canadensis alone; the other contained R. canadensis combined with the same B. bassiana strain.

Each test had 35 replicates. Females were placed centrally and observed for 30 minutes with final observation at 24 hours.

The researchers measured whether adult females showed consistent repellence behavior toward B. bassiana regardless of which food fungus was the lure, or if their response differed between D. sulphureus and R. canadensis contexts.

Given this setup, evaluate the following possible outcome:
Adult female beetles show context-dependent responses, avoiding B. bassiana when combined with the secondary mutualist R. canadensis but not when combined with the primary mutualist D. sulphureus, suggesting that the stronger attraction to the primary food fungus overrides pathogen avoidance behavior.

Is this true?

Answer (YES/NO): NO